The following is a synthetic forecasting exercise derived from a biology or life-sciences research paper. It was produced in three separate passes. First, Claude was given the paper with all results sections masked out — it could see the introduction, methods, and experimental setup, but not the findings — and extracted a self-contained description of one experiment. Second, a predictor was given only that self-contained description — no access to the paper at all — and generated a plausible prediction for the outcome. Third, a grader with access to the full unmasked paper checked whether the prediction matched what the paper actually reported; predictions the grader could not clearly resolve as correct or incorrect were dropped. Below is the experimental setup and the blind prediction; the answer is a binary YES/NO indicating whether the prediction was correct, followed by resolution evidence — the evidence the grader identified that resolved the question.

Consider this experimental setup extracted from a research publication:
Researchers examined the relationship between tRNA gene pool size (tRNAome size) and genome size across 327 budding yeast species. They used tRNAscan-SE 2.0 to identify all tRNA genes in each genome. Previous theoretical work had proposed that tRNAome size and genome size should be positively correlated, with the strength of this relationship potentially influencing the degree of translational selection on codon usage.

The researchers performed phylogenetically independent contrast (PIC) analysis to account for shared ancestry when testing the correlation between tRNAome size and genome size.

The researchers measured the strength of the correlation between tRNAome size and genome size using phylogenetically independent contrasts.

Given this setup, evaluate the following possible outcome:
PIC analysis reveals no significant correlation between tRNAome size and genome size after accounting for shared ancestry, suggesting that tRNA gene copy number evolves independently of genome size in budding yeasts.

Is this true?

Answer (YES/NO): NO